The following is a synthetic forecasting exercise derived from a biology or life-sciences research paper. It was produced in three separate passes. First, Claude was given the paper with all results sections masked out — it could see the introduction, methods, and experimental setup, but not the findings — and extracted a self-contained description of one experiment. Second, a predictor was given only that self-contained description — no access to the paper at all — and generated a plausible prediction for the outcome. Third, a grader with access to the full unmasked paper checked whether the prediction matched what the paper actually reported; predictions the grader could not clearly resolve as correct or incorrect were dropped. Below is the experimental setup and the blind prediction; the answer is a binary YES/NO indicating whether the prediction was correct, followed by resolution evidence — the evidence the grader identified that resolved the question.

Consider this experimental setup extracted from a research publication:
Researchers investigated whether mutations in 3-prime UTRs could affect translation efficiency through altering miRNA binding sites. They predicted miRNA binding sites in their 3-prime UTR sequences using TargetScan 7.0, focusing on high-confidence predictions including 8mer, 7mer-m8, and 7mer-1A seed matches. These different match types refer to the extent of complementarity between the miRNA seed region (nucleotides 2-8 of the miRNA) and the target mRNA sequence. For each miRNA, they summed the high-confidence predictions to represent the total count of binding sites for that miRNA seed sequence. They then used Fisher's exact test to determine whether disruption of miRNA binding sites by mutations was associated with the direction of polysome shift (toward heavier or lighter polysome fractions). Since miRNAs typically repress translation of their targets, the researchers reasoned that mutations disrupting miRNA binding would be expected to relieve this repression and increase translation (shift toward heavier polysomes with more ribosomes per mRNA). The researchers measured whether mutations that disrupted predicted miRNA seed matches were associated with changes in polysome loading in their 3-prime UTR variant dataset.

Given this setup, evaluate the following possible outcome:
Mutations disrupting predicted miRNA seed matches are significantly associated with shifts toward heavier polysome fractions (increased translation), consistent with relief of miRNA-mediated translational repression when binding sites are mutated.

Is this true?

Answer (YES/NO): NO